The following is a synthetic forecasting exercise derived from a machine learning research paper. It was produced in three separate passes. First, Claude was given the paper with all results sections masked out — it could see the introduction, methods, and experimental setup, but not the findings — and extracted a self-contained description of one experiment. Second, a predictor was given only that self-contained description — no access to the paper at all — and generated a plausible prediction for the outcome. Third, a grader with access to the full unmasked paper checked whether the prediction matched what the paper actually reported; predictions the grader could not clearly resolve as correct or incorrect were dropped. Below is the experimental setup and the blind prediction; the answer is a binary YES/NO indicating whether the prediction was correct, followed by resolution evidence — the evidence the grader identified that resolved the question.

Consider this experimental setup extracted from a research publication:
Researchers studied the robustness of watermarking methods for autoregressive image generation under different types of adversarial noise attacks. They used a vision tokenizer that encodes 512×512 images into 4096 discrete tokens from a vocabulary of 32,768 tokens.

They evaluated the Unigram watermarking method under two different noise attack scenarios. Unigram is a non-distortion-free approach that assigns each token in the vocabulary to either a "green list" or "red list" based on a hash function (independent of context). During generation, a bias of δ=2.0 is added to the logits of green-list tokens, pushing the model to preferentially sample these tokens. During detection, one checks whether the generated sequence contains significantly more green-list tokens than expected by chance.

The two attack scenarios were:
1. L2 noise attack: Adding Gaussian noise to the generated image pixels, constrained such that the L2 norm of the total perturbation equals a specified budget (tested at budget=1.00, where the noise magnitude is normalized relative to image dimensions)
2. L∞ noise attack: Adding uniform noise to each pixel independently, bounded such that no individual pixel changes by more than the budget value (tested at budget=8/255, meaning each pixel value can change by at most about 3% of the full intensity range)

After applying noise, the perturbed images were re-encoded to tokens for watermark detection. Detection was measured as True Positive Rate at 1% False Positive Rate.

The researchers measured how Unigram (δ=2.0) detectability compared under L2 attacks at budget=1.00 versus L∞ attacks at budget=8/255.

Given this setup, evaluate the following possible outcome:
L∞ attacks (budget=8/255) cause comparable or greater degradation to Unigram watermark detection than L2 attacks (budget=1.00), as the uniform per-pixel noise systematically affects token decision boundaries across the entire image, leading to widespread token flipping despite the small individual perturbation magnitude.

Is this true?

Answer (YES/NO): YES